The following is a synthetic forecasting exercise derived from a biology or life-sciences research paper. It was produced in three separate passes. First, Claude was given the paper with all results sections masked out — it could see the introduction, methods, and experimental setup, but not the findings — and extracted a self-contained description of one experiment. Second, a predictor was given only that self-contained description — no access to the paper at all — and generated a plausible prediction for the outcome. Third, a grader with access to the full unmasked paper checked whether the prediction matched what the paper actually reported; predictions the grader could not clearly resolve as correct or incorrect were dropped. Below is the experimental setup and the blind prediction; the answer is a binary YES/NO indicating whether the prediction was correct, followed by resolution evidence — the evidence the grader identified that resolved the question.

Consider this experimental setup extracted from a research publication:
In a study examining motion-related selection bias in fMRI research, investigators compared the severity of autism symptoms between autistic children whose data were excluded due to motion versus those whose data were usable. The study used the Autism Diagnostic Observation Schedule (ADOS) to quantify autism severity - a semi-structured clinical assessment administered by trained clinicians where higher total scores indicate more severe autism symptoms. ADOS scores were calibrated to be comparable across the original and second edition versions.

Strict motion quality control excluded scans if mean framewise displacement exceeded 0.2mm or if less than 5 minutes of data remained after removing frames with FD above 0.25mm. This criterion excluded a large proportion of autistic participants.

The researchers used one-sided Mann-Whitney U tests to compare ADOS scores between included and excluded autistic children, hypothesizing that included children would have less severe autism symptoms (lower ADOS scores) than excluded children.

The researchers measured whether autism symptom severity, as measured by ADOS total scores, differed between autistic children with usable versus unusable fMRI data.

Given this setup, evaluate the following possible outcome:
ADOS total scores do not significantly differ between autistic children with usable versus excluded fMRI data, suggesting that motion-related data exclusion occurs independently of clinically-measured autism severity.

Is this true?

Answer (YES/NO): NO